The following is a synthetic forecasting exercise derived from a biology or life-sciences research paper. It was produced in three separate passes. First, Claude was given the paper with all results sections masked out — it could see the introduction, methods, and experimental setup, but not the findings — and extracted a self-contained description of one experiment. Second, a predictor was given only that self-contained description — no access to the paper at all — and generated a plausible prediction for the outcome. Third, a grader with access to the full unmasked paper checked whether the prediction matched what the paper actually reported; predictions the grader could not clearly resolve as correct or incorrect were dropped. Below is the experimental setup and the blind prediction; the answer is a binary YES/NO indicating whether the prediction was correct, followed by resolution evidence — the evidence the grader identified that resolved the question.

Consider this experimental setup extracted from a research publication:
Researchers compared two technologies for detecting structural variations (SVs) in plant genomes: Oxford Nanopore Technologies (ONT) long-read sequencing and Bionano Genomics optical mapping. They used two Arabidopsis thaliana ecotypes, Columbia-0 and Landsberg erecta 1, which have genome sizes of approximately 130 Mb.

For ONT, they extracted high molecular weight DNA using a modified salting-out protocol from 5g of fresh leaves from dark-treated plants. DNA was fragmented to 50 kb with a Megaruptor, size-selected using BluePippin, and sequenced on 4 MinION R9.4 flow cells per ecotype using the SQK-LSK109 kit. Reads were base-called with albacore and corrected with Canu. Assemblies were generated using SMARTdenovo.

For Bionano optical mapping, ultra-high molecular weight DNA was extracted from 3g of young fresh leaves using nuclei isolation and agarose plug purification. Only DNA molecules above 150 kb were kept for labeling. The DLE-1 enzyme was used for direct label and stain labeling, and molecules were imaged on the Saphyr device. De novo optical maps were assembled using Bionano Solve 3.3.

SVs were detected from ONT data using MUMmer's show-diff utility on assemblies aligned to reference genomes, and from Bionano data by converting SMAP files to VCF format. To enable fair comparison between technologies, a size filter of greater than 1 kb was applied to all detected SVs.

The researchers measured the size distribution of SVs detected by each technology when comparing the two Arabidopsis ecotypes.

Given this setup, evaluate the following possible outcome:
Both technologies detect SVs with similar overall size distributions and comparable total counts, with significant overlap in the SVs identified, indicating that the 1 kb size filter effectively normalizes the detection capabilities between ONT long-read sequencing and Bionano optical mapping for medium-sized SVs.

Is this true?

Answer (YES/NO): NO